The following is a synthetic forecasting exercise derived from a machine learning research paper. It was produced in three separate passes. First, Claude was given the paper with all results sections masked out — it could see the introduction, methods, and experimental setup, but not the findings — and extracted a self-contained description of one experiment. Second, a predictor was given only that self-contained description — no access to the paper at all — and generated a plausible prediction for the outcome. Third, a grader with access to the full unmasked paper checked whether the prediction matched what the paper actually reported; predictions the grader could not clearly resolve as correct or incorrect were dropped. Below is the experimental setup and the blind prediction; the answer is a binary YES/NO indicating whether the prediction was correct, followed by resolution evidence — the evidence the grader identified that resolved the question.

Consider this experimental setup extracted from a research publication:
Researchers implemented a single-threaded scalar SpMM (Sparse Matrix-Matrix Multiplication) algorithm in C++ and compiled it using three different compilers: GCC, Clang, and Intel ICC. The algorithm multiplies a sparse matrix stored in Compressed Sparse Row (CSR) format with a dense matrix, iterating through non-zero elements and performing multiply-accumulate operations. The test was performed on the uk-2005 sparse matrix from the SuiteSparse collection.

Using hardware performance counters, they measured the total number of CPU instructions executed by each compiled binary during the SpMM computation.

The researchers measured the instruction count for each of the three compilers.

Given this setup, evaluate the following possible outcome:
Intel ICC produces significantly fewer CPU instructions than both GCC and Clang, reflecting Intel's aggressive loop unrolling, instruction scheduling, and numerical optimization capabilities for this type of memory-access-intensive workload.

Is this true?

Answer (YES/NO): YES